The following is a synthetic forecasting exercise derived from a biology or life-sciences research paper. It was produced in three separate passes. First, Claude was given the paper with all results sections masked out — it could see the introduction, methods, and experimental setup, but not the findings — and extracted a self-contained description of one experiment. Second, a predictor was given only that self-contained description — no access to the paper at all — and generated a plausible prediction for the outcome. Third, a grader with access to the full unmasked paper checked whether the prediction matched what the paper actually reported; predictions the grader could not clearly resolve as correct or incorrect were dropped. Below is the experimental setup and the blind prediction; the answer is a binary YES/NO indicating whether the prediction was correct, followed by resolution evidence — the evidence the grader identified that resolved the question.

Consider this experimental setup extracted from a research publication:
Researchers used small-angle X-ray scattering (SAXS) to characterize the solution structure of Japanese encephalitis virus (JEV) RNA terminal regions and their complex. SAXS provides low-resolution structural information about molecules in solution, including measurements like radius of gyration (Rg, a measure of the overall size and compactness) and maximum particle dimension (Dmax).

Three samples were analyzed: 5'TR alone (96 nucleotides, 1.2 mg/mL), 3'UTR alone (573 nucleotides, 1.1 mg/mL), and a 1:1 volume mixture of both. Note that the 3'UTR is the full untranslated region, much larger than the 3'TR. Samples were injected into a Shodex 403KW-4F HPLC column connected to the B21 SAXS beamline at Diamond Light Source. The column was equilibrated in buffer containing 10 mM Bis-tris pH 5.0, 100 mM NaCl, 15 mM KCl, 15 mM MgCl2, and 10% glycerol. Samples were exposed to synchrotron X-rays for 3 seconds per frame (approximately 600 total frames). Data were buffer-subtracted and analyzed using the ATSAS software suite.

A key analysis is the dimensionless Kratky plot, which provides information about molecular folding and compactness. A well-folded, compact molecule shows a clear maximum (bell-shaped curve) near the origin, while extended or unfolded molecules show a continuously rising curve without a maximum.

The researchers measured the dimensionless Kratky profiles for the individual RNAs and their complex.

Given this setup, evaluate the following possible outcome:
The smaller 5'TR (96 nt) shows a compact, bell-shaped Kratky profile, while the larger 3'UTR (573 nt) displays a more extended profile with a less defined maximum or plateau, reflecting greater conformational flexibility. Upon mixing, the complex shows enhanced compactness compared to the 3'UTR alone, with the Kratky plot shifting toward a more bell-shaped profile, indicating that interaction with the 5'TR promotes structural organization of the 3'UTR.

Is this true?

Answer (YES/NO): NO